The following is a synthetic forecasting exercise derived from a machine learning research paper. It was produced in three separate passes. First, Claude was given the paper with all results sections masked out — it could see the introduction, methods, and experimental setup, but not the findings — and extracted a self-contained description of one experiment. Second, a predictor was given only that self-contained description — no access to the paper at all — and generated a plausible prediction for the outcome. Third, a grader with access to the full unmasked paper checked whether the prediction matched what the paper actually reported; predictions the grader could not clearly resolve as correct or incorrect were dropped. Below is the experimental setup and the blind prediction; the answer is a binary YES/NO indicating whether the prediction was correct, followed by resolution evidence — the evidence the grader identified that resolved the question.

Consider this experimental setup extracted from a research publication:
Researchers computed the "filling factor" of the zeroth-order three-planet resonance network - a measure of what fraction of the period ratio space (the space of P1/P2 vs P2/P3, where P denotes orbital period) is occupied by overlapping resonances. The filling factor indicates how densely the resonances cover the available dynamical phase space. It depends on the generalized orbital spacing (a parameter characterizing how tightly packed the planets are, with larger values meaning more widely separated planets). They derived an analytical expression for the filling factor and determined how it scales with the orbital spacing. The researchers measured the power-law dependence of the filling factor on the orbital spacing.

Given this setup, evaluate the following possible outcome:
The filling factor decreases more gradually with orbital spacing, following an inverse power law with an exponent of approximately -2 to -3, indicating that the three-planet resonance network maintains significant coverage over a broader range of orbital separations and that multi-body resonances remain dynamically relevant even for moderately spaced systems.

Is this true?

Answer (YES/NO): NO